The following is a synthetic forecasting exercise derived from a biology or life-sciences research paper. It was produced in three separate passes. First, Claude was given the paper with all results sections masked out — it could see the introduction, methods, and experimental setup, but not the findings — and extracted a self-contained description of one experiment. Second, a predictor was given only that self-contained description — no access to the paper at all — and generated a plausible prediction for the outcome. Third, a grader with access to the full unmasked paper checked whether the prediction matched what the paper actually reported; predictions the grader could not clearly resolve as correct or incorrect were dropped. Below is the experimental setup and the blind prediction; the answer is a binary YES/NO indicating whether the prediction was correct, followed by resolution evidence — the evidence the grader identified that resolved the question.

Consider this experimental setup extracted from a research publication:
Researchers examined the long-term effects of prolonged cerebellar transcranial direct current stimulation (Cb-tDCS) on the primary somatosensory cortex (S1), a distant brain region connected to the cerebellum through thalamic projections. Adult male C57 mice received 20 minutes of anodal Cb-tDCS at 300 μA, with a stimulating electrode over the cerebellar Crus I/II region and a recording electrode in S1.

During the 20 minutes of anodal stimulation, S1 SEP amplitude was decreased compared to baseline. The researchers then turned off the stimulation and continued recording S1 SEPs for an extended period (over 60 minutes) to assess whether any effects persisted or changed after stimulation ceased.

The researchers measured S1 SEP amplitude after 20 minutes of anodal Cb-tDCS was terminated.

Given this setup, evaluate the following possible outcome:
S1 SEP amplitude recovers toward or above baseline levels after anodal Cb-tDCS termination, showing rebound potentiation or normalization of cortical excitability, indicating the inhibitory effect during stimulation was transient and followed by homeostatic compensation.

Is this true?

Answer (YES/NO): YES